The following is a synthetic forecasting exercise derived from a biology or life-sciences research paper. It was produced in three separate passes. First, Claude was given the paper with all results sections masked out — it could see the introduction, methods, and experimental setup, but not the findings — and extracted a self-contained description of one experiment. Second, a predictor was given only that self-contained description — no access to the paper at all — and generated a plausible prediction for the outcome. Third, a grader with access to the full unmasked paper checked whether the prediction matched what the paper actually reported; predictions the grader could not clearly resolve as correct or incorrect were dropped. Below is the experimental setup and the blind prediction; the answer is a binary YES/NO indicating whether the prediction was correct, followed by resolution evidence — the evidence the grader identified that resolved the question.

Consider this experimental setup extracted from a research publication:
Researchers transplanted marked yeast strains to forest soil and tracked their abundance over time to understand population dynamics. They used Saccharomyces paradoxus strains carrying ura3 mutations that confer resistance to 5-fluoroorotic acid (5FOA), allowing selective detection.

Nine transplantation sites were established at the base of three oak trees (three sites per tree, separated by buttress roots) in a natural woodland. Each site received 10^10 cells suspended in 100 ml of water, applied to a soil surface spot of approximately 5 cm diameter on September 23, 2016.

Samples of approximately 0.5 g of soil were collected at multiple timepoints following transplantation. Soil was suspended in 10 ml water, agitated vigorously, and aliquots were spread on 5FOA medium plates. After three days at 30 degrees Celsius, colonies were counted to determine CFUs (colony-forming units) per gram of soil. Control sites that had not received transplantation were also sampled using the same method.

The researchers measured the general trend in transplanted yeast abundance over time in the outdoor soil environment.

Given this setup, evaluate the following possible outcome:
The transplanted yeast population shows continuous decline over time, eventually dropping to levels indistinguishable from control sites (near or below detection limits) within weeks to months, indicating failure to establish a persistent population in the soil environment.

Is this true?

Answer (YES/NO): NO